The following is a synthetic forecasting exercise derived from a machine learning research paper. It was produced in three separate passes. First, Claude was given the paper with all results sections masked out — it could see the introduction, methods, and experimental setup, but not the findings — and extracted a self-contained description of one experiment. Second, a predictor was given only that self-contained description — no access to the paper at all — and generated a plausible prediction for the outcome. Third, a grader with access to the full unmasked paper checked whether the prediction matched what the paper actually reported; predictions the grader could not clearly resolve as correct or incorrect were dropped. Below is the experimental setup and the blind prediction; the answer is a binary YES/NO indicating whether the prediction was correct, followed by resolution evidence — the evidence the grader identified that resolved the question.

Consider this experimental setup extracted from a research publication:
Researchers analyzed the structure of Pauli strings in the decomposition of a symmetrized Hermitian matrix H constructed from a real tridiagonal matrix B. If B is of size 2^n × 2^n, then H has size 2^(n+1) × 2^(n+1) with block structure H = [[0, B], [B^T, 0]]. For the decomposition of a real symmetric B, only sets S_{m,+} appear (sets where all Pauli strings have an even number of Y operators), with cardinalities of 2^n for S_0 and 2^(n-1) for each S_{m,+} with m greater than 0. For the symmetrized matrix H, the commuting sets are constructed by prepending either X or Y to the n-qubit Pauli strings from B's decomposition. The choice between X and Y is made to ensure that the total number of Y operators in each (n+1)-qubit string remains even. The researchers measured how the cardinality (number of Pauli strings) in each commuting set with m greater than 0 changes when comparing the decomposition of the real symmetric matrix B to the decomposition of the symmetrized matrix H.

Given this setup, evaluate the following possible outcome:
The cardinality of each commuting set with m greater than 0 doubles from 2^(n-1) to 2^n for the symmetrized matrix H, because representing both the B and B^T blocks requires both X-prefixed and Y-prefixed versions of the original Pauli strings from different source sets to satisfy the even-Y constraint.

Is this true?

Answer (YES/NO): YES